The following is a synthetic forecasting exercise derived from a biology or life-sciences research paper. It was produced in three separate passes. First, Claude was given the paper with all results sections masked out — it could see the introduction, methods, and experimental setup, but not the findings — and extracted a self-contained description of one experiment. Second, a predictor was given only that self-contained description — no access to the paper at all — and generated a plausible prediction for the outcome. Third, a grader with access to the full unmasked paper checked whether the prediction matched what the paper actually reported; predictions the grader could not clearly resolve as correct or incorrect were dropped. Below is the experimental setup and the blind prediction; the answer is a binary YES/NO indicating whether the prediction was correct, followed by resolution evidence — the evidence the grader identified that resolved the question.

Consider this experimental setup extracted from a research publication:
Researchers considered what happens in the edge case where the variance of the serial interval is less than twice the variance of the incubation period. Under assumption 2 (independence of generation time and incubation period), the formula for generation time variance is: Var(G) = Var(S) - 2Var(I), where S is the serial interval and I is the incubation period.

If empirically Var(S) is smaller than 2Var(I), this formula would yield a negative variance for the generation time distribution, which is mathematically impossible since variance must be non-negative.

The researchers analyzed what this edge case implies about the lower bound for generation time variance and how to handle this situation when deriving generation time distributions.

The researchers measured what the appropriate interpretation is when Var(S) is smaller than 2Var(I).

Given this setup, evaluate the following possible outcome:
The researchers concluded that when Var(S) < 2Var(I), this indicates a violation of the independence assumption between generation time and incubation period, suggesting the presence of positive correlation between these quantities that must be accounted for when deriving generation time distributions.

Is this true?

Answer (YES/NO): NO